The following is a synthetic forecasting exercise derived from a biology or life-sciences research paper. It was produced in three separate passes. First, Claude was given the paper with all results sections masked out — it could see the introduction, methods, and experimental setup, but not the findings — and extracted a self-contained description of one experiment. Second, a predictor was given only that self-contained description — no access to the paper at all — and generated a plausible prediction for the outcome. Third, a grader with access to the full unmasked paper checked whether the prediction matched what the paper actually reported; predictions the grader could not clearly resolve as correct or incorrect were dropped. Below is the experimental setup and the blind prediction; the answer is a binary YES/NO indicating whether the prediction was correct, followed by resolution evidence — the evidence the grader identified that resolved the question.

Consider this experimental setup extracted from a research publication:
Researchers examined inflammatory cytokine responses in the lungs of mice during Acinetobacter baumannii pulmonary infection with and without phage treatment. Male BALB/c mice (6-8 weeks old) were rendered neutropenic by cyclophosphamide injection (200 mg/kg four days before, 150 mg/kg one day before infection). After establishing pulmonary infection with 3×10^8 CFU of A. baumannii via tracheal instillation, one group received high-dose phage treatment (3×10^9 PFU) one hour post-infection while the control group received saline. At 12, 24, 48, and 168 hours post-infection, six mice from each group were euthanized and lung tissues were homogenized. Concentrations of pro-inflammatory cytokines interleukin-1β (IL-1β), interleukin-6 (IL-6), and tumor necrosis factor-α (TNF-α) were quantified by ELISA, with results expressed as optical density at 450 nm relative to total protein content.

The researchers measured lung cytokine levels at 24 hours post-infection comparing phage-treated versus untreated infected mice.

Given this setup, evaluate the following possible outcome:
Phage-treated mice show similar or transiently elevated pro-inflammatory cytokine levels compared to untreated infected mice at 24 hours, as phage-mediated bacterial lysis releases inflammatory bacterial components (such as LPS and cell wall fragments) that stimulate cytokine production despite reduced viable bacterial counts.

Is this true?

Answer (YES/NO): NO